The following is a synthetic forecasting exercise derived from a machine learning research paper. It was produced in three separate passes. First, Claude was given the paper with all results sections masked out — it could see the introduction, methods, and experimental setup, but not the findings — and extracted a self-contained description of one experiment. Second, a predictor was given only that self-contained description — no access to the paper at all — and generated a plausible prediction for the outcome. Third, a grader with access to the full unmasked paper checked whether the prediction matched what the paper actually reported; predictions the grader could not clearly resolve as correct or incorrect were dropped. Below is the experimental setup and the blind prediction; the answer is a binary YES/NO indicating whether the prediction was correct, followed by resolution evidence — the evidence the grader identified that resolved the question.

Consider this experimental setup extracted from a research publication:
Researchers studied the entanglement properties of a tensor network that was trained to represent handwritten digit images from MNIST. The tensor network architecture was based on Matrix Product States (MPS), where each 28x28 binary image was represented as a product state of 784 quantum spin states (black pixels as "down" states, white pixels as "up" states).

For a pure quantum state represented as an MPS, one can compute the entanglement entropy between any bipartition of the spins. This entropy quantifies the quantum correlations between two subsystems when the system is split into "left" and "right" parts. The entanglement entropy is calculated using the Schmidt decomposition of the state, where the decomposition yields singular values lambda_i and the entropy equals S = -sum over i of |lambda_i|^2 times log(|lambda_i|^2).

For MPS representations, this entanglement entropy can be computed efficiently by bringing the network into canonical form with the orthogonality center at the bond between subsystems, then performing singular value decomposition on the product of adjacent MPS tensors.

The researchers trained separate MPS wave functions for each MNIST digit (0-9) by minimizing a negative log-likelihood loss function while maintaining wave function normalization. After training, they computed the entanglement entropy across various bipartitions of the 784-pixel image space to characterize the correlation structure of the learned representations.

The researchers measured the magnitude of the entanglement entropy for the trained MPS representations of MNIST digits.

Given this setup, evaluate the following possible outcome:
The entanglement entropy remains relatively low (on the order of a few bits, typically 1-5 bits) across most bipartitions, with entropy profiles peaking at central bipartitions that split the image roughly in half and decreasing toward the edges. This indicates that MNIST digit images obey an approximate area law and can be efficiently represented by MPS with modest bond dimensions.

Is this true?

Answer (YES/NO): YES